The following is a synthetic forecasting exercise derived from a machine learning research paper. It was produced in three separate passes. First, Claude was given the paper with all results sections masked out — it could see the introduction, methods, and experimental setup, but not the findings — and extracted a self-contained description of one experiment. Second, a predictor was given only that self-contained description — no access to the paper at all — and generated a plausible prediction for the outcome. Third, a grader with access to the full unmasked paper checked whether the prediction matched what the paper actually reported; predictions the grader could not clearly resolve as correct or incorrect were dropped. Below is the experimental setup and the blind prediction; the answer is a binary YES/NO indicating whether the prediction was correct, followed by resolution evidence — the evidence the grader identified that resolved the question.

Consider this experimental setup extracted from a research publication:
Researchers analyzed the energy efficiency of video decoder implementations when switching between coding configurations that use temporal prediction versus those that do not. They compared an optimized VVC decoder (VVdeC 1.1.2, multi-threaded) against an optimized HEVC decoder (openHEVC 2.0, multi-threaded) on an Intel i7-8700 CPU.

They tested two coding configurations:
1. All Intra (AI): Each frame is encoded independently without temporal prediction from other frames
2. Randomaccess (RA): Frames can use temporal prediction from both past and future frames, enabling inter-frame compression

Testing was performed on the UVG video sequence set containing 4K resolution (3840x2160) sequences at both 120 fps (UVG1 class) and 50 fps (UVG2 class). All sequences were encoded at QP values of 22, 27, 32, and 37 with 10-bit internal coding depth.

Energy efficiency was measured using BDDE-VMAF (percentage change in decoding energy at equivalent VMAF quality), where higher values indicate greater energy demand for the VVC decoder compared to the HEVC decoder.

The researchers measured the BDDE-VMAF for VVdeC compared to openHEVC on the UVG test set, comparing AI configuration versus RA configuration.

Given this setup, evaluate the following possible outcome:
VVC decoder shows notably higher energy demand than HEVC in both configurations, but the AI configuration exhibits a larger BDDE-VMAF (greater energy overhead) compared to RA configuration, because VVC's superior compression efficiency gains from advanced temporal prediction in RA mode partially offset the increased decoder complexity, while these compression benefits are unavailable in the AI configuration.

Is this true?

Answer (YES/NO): YES